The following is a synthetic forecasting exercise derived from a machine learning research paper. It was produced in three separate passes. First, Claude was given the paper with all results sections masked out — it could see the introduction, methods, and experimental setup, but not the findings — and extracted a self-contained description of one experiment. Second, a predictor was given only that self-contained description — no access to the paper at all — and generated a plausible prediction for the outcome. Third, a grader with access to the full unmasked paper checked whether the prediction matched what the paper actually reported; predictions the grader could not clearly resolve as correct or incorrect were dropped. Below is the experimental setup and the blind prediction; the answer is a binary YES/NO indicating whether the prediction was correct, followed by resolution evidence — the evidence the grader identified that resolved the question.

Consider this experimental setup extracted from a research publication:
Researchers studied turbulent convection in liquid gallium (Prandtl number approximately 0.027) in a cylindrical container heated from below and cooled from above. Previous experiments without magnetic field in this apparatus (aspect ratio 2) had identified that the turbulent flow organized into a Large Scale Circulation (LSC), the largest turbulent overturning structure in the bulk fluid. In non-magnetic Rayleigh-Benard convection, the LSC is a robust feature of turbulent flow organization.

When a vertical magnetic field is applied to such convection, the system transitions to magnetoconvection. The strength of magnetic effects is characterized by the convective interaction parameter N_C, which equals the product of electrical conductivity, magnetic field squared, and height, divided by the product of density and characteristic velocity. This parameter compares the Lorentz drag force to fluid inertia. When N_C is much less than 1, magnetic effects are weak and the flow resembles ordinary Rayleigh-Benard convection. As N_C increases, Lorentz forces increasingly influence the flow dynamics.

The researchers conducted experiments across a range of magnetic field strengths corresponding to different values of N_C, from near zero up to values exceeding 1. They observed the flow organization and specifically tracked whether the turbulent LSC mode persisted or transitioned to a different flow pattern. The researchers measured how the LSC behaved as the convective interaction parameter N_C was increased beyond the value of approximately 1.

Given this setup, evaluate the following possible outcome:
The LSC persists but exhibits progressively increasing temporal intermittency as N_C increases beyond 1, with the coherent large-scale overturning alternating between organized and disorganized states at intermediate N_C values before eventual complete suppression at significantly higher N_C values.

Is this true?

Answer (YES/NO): NO